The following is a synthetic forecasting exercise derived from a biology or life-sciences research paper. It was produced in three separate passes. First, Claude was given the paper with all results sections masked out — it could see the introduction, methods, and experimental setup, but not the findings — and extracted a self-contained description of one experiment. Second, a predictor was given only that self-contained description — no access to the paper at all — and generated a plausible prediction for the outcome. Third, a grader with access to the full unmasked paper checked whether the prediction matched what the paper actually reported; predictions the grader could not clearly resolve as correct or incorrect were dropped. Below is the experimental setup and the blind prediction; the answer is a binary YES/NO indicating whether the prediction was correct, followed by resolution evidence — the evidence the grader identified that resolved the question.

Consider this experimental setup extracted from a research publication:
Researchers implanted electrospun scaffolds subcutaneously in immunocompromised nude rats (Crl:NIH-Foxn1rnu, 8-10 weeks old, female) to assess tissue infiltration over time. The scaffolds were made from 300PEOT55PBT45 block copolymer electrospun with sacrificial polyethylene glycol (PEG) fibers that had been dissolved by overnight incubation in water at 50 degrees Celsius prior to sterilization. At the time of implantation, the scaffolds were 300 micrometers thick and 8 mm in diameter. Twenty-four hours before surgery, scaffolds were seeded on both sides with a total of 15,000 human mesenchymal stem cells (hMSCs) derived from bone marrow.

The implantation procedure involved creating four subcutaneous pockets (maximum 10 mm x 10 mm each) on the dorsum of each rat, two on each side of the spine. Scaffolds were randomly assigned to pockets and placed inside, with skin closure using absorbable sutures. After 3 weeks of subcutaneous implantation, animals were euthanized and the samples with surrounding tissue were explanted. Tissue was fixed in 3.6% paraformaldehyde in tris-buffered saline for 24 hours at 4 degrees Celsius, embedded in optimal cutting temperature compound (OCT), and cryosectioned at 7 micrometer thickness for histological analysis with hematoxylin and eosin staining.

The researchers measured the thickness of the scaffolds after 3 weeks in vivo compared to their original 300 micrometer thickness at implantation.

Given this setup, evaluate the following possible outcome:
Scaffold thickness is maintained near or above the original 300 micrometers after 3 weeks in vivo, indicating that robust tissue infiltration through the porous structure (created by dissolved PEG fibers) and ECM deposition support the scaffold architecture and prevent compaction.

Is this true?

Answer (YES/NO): NO